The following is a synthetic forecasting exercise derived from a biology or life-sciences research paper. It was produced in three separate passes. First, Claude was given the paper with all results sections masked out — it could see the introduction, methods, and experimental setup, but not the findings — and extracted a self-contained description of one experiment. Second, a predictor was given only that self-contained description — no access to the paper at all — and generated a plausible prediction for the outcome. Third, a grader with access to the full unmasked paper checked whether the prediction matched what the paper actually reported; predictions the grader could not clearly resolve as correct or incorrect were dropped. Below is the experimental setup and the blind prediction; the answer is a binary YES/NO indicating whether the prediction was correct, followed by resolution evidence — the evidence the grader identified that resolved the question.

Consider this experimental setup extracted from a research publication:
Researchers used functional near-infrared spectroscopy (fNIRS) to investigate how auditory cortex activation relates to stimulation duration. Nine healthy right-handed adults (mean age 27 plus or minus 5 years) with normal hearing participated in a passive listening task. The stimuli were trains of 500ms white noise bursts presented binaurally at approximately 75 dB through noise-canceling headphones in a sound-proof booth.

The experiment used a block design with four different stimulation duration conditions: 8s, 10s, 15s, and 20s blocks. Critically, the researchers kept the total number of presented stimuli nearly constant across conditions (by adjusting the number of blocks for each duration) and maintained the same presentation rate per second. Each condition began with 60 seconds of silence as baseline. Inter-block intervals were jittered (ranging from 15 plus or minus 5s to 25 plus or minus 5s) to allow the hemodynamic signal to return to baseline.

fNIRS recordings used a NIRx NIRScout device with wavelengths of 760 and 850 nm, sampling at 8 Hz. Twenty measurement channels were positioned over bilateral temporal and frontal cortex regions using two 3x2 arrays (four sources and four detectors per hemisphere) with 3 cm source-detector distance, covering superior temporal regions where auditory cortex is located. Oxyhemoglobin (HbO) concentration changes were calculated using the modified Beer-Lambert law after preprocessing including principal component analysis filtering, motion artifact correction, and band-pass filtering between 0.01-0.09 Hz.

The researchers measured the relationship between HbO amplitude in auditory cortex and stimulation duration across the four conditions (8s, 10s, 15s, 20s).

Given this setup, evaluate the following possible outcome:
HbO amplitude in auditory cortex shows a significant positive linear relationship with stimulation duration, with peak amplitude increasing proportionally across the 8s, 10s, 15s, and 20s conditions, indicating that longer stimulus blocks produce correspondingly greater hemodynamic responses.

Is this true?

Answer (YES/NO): NO